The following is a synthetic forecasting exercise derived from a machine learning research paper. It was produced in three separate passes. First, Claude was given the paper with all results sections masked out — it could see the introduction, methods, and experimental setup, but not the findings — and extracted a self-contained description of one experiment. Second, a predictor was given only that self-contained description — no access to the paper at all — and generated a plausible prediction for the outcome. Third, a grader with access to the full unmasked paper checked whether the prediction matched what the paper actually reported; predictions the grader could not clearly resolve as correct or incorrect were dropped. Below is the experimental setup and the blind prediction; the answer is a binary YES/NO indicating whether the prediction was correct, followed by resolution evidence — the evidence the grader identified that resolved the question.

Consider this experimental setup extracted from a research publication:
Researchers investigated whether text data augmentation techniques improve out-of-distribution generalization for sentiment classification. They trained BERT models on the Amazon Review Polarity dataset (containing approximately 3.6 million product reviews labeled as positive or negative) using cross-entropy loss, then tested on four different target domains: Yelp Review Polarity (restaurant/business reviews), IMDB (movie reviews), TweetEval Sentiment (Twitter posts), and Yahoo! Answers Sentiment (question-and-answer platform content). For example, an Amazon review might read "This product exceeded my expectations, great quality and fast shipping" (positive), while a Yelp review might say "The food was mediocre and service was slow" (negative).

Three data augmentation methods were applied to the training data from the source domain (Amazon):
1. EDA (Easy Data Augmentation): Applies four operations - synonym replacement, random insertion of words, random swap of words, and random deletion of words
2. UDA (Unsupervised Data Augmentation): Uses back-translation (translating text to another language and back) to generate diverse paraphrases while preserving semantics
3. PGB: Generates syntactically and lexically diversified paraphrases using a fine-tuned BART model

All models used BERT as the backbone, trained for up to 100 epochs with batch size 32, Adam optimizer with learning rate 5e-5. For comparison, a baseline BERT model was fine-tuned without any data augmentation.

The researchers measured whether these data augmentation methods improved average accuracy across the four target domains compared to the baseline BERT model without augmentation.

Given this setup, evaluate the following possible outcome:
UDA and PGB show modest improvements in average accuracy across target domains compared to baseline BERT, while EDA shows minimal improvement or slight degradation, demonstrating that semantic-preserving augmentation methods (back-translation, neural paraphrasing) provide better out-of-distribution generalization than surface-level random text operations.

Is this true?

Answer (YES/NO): NO